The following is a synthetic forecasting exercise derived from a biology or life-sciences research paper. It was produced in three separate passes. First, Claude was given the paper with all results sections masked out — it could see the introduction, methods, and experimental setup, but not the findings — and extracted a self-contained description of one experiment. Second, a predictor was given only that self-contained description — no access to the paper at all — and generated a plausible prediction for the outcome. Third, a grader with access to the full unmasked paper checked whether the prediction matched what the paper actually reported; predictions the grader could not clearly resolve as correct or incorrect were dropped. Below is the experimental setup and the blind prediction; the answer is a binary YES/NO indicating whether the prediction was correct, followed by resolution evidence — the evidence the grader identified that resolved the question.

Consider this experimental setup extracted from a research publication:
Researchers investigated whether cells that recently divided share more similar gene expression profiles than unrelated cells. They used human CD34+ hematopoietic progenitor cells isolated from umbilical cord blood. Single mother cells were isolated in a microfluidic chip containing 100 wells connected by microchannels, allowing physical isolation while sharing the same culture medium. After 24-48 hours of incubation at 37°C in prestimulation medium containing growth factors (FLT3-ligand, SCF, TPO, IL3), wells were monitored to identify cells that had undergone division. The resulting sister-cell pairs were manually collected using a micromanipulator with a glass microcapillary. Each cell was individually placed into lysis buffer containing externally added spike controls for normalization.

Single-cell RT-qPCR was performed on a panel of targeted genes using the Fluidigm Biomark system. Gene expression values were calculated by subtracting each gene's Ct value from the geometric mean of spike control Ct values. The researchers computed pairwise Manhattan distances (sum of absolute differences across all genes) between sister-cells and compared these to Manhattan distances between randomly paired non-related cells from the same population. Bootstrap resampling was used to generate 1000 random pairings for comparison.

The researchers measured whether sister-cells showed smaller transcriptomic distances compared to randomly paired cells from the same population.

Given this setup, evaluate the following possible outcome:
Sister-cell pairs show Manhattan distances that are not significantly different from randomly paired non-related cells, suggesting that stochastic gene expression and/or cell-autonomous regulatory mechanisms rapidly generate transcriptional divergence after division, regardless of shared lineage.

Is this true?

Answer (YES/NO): NO